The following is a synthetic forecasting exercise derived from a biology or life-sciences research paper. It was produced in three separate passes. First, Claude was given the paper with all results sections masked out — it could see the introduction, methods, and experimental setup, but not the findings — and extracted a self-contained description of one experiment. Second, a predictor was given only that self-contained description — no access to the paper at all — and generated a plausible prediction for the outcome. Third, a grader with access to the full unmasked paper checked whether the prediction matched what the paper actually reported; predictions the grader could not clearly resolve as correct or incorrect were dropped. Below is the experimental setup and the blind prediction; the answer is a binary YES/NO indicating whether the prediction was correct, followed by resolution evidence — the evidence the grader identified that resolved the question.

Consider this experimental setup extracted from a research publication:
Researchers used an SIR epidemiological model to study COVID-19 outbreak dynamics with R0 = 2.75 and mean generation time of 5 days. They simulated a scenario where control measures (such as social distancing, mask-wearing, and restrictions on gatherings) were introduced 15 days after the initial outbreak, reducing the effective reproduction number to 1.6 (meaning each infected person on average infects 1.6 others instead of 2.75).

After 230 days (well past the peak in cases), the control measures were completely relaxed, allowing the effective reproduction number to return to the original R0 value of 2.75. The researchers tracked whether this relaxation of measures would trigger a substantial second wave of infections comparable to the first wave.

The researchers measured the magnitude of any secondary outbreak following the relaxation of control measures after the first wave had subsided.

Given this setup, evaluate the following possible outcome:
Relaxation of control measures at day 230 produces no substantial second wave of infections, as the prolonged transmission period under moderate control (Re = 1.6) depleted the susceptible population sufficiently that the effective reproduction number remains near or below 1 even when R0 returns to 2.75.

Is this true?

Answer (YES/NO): YES